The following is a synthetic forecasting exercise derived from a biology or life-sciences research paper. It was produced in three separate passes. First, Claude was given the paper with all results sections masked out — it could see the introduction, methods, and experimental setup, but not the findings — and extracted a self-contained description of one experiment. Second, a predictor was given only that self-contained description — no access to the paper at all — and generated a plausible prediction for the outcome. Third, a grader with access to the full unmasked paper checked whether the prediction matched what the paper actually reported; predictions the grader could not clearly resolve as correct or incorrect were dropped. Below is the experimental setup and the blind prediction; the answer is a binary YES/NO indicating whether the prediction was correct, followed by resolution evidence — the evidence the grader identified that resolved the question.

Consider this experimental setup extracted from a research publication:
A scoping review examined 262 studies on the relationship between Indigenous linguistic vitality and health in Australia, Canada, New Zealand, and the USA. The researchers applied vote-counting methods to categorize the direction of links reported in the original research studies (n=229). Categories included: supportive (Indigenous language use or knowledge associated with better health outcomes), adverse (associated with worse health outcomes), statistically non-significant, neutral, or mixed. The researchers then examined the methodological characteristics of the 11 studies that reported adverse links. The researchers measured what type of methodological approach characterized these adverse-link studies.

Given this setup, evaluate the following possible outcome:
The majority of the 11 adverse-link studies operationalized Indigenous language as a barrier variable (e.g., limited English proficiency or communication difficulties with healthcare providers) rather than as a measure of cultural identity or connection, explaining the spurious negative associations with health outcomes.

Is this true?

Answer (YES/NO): NO